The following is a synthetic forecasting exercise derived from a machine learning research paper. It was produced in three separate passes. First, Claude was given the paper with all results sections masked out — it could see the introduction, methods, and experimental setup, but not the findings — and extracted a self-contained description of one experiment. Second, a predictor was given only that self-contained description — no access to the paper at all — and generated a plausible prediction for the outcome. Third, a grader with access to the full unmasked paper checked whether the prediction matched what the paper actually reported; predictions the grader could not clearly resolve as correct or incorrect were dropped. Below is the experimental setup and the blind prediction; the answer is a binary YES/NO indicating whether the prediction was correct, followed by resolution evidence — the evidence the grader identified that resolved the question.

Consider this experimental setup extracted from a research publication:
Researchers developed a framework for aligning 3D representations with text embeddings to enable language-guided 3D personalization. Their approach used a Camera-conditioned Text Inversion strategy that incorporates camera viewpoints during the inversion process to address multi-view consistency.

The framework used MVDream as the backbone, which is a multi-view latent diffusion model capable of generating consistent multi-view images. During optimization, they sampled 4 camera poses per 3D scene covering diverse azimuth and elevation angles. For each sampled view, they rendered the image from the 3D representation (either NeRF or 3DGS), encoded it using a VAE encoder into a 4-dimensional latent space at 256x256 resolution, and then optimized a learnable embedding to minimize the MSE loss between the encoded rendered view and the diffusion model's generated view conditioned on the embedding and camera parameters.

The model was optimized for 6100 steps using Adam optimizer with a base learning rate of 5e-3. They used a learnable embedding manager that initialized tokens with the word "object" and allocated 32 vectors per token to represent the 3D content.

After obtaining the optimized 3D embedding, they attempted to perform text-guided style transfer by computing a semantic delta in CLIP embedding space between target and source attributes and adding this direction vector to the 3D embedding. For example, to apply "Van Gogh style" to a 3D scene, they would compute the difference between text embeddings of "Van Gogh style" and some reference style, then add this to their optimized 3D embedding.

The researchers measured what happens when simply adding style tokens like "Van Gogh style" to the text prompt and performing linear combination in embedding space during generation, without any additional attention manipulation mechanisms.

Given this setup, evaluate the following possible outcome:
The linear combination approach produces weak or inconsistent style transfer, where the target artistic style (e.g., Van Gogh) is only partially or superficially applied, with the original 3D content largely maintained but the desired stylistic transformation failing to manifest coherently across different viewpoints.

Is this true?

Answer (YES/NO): YES